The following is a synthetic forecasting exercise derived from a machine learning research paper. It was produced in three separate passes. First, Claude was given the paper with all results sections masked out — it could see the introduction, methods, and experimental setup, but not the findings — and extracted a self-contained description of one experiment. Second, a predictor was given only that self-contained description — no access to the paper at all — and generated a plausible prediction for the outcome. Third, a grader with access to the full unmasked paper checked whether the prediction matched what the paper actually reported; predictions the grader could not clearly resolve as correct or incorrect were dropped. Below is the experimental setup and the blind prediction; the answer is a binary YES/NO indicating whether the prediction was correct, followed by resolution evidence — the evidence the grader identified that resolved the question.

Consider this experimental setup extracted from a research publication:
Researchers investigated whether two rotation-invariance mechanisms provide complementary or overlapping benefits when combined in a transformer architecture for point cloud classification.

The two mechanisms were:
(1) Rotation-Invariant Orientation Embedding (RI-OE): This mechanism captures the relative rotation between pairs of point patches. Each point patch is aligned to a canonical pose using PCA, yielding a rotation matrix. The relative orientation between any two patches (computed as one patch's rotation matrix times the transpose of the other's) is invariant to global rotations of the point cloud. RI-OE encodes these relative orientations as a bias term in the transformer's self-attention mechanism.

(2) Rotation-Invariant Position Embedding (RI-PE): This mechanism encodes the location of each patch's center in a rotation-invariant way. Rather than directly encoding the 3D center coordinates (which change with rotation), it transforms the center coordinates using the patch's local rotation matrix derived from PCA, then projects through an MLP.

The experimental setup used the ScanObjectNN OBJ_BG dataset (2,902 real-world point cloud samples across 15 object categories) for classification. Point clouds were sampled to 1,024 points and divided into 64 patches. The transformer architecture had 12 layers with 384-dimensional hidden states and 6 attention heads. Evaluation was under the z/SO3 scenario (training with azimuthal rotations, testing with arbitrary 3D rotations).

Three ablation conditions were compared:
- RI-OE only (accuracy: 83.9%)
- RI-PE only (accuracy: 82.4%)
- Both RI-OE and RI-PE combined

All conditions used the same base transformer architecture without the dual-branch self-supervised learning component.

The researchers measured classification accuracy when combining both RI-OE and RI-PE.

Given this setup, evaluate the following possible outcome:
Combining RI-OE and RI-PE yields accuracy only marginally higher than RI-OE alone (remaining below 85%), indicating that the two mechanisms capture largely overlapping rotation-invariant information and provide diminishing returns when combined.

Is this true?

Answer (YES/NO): NO